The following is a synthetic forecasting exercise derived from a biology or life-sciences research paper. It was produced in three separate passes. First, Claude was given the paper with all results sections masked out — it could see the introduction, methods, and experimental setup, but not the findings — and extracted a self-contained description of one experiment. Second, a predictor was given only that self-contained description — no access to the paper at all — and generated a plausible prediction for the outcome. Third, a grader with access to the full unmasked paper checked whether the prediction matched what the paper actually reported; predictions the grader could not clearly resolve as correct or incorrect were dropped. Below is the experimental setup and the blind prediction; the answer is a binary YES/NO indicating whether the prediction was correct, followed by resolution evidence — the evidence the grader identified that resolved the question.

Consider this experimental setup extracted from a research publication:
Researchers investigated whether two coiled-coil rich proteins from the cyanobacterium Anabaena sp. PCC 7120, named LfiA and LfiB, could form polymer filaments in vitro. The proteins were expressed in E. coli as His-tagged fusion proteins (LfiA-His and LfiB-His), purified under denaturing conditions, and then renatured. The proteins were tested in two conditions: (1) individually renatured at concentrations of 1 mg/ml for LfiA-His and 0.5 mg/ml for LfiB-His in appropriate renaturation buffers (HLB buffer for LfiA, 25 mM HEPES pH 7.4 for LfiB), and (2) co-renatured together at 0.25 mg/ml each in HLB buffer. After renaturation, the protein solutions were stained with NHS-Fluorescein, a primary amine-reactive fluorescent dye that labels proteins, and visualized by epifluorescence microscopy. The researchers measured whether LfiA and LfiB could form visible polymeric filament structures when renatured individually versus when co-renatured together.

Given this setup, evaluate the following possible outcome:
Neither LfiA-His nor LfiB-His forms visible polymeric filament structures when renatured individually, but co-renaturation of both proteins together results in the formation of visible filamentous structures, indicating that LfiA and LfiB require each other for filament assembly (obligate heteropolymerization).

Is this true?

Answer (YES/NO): YES